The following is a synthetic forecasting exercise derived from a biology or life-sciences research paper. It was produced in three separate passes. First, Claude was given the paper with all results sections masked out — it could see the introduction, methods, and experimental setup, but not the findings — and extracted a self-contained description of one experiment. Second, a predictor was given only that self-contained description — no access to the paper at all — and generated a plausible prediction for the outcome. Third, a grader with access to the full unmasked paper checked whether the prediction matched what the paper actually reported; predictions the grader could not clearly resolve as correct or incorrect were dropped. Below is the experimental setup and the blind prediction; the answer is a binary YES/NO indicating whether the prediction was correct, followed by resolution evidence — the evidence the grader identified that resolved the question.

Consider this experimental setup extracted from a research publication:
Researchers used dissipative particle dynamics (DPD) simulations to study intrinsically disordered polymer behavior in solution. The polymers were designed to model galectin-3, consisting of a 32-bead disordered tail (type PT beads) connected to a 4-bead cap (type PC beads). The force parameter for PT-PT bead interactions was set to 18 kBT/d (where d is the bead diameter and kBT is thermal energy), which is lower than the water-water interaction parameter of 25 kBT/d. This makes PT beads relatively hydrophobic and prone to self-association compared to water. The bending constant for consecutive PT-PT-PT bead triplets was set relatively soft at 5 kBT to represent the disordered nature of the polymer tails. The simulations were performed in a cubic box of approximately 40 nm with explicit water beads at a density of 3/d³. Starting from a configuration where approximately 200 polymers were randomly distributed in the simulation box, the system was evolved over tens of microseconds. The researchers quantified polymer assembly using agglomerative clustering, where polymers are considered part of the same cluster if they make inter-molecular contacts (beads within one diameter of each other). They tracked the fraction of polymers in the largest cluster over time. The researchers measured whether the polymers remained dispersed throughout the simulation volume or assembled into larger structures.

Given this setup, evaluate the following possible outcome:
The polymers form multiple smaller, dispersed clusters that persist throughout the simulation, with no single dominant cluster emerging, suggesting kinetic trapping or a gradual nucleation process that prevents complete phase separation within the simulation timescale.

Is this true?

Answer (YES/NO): NO